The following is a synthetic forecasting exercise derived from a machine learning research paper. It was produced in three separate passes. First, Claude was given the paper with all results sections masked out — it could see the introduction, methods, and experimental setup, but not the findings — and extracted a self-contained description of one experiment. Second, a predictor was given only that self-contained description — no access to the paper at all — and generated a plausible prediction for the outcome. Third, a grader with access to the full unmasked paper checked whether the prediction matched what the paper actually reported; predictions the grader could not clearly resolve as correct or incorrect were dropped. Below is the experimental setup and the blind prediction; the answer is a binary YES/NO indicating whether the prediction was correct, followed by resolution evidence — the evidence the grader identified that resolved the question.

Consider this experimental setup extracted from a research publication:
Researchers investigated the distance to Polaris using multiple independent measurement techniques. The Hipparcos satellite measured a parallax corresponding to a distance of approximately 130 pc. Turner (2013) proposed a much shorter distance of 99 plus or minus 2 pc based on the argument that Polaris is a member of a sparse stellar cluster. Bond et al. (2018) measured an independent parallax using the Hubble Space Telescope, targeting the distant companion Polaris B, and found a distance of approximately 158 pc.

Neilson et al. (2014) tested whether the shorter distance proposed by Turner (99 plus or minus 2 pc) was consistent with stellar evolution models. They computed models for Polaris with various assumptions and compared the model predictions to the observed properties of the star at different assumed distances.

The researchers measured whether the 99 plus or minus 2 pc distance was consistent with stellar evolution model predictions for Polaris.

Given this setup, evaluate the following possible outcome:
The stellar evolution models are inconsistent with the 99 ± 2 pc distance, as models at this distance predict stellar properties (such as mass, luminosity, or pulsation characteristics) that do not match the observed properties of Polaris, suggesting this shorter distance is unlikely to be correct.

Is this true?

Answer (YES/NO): YES